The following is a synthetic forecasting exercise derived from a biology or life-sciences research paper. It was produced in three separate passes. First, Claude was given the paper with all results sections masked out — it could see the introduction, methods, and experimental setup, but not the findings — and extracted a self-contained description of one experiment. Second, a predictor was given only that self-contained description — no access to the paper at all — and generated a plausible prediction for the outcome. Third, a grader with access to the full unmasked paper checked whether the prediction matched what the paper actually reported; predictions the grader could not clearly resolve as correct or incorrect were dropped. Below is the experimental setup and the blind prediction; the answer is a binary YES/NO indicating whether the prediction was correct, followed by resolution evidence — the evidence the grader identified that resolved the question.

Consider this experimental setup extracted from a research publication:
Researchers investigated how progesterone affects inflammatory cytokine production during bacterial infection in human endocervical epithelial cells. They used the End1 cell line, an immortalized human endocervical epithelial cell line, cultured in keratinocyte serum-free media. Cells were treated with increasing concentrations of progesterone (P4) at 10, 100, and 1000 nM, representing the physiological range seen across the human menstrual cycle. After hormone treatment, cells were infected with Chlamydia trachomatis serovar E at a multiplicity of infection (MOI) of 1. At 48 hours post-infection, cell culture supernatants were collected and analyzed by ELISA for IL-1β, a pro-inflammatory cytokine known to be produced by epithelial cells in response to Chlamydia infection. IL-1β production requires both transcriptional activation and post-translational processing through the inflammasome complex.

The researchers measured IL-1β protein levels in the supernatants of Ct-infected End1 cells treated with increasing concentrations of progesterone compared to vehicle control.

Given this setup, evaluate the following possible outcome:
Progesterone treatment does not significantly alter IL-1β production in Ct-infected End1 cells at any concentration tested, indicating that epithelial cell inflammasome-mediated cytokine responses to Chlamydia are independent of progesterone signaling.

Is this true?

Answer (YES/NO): NO